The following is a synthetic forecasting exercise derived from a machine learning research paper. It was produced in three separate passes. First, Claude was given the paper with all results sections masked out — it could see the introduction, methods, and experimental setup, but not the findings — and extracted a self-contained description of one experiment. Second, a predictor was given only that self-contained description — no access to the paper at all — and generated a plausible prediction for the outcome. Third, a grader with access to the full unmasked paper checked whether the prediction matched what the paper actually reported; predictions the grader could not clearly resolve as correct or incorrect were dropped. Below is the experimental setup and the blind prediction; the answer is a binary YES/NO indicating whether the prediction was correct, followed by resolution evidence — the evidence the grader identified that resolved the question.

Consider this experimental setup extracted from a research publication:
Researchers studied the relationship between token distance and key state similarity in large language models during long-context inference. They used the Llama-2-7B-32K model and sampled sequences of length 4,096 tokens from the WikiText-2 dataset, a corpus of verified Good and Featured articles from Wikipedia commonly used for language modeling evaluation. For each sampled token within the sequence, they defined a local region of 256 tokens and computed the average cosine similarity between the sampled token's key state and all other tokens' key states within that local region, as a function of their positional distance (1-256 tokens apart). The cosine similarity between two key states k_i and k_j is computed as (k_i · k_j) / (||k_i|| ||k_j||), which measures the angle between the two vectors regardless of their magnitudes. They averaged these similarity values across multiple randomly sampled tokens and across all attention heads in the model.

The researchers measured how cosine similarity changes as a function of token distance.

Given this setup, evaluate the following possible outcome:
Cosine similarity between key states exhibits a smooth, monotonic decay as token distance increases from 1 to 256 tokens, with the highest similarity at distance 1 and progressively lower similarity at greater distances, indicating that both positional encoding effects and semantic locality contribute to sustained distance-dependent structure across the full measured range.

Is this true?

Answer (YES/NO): YES